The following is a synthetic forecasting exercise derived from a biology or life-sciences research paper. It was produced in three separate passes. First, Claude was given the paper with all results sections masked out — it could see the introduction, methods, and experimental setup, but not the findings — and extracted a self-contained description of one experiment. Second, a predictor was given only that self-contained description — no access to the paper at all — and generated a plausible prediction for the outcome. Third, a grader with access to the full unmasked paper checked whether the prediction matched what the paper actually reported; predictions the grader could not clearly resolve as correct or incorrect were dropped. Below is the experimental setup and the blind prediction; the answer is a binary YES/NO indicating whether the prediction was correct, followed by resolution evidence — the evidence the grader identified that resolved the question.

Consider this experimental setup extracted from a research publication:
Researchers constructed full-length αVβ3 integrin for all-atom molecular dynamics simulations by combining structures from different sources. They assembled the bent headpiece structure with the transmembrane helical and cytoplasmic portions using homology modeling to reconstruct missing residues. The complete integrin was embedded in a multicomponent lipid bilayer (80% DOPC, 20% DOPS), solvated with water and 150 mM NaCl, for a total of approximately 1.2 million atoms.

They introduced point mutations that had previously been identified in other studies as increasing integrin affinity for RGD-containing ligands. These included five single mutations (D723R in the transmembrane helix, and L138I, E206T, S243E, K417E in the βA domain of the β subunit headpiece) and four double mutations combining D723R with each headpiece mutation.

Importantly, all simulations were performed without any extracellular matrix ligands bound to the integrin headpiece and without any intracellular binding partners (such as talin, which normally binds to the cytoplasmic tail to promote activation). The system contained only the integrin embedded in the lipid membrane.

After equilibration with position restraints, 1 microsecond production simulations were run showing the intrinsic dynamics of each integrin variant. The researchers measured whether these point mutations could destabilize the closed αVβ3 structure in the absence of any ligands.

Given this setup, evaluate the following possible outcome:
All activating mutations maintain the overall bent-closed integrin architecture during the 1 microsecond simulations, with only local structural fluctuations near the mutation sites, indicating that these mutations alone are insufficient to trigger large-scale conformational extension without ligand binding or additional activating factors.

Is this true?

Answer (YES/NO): NO